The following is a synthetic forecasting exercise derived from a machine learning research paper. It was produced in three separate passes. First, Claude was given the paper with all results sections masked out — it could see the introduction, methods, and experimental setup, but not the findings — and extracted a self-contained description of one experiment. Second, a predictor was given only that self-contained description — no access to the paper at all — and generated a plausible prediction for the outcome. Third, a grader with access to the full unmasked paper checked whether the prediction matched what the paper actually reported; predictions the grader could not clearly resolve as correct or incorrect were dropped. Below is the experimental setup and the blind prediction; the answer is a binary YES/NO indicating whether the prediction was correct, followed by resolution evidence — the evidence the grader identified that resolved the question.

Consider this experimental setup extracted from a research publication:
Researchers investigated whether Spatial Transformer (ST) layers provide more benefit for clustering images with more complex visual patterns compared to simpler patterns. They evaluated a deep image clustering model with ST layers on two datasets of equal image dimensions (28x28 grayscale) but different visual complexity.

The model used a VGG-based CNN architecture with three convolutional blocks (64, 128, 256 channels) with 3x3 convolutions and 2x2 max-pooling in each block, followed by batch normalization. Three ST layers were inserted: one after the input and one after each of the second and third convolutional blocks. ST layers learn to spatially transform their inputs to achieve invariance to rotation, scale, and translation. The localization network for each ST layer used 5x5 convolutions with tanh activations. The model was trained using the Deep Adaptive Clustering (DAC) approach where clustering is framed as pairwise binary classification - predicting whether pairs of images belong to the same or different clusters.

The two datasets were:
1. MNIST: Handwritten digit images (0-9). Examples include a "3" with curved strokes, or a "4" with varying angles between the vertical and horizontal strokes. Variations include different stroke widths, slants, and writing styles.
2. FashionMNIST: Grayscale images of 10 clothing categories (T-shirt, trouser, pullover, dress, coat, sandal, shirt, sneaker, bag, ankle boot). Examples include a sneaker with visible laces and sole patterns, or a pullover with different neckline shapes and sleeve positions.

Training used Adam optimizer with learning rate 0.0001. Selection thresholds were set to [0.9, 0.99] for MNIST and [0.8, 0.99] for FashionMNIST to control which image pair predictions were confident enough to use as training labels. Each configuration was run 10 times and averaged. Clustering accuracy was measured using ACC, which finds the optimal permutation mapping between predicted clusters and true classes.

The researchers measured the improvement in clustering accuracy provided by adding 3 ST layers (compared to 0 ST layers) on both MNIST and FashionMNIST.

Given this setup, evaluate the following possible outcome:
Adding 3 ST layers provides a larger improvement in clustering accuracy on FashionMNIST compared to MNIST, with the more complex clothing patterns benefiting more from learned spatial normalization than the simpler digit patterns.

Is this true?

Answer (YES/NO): YES